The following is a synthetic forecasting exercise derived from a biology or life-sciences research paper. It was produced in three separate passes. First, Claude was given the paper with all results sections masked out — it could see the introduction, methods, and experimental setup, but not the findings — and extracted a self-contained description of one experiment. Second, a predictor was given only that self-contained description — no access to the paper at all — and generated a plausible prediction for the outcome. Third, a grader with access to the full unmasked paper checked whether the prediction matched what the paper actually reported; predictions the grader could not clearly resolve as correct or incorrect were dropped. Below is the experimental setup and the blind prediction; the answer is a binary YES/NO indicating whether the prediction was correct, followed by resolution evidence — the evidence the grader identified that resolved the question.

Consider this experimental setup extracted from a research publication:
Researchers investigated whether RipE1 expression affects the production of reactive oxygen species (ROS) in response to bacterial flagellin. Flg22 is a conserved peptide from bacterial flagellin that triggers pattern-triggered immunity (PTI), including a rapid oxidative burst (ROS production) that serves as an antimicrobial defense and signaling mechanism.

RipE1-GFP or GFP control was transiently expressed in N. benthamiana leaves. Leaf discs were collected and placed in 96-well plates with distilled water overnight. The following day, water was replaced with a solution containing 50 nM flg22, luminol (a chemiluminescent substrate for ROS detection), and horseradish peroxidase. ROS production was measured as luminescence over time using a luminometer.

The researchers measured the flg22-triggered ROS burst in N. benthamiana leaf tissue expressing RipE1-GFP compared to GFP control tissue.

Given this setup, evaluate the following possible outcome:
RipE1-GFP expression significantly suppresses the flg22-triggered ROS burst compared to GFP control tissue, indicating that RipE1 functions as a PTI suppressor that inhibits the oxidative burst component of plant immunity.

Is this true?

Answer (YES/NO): NO